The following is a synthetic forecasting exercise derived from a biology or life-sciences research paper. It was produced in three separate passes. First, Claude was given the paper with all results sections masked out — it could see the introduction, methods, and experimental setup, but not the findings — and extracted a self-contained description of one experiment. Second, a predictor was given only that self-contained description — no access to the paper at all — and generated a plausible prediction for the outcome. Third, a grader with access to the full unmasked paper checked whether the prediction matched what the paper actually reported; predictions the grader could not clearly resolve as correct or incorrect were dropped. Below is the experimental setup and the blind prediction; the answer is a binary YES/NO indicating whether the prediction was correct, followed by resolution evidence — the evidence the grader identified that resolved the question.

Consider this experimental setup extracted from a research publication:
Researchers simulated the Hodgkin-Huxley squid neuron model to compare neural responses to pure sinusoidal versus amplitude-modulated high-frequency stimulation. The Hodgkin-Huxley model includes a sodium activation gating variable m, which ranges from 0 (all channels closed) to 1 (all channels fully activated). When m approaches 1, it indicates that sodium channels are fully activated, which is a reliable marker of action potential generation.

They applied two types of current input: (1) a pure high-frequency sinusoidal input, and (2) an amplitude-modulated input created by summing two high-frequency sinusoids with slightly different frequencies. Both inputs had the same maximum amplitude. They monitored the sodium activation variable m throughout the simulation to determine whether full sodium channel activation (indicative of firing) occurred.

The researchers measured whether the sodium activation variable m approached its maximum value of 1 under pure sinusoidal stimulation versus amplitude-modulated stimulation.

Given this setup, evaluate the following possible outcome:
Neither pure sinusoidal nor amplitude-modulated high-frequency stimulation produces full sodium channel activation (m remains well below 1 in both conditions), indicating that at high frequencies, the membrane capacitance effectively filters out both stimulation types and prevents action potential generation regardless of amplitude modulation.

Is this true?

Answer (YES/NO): NO